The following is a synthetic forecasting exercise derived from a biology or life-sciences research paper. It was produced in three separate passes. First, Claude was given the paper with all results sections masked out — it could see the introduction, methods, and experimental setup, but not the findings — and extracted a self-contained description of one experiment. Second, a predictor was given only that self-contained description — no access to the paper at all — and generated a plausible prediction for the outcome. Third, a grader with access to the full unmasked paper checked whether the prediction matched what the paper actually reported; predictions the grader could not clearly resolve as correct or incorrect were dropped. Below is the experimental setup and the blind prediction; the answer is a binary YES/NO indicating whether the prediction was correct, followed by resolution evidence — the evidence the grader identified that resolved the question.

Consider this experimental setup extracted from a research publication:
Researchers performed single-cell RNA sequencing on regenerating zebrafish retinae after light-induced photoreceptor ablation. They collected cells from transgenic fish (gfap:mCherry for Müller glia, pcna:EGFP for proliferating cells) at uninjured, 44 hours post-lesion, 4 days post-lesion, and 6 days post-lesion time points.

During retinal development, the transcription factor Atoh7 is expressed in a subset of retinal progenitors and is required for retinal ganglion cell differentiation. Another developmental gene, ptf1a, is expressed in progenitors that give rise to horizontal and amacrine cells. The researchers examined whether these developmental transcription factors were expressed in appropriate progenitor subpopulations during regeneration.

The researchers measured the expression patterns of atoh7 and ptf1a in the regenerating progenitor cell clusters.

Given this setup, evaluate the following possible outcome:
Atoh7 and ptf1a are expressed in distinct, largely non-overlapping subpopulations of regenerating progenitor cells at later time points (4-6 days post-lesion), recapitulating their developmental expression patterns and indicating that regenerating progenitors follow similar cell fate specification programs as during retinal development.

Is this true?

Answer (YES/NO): NO